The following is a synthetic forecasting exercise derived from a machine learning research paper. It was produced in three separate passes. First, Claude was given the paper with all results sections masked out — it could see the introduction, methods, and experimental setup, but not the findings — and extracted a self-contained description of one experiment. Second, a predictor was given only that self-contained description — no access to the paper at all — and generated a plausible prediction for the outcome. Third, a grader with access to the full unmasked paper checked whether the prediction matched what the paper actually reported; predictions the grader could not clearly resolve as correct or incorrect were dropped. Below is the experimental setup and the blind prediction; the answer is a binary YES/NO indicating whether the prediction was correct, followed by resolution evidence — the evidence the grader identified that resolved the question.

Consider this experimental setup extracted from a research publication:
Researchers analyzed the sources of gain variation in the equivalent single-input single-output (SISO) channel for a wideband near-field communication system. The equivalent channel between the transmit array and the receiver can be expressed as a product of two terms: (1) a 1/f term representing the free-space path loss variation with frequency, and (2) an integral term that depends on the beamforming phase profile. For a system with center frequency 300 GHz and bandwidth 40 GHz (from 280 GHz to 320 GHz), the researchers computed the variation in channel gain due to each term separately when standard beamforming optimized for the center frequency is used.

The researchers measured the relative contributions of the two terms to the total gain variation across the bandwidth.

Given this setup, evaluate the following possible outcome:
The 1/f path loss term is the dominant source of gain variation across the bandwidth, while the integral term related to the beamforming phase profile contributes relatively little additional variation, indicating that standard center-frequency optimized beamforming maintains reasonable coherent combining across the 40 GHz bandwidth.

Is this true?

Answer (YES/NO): NO